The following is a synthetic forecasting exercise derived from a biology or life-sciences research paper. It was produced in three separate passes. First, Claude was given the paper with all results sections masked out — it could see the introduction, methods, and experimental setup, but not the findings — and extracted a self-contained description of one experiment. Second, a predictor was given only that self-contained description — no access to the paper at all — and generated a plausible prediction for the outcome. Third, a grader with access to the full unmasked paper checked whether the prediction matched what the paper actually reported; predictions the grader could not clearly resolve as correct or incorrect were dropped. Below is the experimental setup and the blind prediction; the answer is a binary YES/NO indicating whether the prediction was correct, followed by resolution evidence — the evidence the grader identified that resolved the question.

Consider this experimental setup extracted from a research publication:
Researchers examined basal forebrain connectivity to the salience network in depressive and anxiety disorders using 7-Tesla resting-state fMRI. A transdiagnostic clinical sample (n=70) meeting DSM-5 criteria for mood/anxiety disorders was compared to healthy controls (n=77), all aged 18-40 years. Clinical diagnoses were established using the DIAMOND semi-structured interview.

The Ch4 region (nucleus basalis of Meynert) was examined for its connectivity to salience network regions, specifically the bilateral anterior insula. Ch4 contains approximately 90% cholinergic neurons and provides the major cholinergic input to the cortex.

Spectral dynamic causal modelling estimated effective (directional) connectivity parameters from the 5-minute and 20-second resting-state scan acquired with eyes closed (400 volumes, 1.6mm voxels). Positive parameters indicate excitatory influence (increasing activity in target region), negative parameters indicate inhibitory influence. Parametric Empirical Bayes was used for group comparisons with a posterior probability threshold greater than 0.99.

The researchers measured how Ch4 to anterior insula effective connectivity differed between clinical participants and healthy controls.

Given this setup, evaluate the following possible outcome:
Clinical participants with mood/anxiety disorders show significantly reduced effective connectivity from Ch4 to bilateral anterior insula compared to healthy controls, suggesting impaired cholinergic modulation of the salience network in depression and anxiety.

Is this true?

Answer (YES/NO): NO